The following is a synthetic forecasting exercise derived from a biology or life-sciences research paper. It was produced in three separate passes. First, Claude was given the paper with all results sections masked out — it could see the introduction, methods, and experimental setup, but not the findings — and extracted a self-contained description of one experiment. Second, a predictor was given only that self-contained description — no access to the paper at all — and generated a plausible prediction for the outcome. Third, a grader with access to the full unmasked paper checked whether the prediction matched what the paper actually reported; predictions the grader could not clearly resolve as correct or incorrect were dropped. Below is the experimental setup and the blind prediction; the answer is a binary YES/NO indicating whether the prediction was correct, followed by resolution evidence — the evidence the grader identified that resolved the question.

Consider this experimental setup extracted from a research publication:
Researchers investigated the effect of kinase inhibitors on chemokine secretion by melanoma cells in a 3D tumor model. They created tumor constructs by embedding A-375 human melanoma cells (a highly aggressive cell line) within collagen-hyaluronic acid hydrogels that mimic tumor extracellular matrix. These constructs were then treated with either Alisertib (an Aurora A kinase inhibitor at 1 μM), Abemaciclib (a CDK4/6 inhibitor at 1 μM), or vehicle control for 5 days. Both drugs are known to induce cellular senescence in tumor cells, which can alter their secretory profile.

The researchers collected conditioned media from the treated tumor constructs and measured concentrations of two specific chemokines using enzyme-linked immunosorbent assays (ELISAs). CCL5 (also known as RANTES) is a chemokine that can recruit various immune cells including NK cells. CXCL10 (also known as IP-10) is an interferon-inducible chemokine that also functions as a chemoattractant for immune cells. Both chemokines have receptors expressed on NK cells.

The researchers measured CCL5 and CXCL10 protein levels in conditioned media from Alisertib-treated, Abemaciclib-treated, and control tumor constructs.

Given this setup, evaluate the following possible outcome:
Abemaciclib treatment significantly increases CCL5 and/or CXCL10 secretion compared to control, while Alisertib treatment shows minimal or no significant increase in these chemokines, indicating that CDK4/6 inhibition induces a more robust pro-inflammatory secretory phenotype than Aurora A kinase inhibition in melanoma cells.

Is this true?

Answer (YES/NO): NO